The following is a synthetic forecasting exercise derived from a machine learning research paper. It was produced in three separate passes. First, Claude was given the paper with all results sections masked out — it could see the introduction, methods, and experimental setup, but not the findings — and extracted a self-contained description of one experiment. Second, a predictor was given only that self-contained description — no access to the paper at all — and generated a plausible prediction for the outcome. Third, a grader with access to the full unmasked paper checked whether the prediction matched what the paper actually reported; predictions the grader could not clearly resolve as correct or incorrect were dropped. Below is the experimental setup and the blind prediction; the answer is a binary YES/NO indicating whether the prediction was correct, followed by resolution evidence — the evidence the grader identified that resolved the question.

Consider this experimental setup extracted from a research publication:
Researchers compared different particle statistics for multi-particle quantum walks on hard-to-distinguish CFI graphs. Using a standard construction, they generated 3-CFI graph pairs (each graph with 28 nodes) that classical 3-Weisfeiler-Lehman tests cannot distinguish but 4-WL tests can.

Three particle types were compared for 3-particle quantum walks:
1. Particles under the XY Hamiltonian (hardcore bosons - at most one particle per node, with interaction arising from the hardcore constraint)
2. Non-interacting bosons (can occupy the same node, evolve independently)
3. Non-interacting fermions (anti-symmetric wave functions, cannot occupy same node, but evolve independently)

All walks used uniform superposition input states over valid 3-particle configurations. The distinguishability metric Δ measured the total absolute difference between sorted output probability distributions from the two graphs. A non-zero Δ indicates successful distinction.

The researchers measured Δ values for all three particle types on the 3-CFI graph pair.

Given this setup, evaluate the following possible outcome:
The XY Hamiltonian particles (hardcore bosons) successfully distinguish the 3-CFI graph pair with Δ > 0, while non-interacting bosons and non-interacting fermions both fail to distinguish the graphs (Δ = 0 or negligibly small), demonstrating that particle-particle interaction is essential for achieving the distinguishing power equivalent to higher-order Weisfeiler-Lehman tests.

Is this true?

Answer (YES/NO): NO